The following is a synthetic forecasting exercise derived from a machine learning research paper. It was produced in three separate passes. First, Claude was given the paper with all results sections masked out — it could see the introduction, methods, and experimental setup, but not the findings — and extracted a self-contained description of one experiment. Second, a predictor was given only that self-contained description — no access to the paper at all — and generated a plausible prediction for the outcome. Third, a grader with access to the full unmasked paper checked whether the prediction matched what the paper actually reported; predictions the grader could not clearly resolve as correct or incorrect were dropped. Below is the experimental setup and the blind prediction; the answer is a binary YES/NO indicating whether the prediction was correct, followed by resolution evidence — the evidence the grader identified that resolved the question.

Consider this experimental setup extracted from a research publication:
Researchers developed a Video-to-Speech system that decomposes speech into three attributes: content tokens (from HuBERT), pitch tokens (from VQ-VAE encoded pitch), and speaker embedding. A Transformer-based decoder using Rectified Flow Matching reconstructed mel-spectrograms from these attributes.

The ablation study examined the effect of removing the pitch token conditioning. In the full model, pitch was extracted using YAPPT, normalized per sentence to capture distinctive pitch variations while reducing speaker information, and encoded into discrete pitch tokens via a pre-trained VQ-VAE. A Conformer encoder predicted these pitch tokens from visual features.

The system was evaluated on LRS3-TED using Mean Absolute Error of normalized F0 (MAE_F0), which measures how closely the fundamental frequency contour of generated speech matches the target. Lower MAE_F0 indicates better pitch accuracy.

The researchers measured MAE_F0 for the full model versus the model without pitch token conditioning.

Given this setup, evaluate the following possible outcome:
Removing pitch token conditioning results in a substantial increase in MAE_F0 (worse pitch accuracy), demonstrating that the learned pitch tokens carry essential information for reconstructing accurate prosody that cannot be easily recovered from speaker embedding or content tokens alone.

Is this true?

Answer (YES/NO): NO